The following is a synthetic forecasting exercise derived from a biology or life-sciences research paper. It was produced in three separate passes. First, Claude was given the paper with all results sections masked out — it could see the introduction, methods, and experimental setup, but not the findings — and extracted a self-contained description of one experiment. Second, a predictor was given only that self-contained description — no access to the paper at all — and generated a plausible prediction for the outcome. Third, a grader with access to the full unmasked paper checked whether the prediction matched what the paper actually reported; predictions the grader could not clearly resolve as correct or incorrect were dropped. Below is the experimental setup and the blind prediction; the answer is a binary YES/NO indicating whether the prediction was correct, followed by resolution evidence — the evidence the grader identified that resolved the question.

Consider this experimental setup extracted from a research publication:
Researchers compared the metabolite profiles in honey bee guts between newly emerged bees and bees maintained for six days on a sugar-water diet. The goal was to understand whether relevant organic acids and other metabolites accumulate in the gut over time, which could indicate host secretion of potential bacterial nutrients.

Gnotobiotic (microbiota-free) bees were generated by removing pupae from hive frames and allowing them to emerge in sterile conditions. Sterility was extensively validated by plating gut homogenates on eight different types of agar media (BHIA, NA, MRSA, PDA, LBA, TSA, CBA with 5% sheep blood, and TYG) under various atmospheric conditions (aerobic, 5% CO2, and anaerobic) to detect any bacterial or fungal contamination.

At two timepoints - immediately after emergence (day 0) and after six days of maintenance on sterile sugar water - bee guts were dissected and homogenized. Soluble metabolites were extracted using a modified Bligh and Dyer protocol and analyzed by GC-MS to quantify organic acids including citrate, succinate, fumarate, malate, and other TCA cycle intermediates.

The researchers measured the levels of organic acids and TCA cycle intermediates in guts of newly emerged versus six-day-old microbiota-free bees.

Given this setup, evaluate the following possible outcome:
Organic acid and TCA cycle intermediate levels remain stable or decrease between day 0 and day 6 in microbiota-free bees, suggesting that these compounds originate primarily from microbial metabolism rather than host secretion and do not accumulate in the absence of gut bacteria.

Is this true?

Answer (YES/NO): NO